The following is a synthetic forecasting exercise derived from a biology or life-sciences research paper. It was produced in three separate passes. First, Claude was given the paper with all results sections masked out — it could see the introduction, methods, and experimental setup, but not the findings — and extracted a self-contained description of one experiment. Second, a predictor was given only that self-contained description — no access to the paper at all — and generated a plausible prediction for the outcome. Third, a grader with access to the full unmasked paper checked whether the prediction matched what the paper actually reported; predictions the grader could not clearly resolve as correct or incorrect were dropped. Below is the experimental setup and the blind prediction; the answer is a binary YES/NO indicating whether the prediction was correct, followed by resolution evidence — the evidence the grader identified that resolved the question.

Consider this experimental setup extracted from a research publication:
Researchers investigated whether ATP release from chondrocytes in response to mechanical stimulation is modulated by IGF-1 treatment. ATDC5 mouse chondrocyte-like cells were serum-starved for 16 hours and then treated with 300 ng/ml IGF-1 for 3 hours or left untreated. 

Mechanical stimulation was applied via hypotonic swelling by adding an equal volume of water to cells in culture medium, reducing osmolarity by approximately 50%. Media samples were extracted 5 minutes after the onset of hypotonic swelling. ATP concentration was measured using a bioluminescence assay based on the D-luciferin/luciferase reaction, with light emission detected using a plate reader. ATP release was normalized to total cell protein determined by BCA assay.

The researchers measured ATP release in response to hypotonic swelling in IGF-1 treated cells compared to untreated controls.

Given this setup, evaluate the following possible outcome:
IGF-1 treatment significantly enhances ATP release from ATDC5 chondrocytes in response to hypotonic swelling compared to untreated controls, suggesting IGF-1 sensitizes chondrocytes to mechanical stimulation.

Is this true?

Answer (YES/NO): NO